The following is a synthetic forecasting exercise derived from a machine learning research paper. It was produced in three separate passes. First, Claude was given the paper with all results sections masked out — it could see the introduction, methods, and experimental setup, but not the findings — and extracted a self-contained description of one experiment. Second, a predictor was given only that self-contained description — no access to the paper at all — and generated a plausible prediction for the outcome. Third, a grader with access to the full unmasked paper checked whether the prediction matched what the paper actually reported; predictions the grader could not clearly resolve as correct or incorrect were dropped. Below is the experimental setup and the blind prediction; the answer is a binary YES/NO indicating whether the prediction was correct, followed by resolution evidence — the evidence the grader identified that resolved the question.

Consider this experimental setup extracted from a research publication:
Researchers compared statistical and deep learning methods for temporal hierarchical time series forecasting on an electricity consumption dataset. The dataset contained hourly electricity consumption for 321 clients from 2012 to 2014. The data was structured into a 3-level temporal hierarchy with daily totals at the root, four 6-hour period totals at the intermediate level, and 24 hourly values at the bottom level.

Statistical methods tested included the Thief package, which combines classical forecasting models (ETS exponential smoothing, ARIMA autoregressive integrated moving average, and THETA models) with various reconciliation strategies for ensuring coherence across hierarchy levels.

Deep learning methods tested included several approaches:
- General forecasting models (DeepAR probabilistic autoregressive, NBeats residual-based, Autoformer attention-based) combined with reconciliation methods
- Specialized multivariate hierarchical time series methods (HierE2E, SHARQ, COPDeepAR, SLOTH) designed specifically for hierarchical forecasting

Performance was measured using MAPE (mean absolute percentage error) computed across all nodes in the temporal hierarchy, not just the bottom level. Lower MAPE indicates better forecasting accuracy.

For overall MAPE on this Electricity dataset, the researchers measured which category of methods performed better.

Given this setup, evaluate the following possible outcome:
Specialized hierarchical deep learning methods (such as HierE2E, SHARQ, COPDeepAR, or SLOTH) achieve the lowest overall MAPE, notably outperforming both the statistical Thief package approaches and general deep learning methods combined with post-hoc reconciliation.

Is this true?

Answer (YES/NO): NO